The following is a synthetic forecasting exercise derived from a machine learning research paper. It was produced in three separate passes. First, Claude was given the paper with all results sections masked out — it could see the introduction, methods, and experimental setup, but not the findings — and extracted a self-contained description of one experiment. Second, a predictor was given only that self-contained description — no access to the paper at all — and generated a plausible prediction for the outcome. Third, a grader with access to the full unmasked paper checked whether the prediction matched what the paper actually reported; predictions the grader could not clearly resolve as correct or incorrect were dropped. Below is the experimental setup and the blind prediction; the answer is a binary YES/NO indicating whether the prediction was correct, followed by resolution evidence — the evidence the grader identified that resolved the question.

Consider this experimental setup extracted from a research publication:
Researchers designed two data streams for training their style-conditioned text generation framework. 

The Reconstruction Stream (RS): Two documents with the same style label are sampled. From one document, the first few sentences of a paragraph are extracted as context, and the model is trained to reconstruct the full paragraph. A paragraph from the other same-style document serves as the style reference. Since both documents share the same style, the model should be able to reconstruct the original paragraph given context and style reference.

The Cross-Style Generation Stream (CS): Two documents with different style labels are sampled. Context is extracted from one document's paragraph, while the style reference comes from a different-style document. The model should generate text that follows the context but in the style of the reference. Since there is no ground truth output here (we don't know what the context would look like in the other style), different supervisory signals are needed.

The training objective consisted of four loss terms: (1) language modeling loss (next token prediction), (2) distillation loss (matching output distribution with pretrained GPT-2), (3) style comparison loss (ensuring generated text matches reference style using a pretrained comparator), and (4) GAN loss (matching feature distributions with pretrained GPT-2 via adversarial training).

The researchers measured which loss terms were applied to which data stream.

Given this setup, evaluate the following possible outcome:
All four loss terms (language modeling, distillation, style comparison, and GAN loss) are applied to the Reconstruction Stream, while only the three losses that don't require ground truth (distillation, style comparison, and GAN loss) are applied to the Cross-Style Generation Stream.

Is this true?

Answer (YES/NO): NO